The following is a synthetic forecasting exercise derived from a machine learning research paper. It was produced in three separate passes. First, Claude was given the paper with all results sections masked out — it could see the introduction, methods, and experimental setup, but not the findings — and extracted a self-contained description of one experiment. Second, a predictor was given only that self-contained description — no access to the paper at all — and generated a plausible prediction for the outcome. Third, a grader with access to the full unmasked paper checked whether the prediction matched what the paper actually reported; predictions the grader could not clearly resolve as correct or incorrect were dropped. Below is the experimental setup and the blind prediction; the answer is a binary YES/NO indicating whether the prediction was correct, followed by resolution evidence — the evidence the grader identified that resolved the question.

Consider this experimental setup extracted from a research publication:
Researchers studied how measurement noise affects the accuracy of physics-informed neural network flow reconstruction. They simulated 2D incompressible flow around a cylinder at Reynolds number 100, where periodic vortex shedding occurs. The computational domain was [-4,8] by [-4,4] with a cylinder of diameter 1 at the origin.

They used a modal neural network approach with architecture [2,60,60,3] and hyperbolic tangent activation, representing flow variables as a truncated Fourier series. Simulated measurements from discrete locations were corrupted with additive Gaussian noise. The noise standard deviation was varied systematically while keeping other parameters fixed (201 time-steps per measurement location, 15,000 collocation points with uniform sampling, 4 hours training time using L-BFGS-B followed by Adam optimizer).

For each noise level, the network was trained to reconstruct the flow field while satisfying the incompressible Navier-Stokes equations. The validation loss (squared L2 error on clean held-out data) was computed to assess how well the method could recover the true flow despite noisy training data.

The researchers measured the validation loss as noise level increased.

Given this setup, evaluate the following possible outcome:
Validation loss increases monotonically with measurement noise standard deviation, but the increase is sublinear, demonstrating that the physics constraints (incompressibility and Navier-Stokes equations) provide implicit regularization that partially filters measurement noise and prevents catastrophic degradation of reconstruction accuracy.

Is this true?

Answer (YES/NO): NO